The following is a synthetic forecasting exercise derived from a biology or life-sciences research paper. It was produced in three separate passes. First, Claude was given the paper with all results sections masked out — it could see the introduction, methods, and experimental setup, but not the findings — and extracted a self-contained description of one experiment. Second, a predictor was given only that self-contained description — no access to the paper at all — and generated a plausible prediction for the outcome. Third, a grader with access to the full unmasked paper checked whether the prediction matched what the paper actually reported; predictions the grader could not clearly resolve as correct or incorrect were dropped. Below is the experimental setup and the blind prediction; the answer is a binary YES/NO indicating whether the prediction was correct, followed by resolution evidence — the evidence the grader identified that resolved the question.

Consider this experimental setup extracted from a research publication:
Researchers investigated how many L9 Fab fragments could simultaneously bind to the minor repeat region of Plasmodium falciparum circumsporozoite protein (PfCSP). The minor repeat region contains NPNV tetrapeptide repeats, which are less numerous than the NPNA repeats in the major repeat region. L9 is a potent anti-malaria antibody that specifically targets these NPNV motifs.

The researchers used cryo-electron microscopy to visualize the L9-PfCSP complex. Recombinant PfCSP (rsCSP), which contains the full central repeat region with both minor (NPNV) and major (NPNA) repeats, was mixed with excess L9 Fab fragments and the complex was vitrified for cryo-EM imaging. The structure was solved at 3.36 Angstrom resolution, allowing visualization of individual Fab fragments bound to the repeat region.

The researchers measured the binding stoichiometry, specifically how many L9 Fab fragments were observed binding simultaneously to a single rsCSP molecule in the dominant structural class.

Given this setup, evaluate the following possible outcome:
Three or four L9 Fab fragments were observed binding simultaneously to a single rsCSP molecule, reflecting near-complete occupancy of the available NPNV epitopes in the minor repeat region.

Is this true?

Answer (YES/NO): YES